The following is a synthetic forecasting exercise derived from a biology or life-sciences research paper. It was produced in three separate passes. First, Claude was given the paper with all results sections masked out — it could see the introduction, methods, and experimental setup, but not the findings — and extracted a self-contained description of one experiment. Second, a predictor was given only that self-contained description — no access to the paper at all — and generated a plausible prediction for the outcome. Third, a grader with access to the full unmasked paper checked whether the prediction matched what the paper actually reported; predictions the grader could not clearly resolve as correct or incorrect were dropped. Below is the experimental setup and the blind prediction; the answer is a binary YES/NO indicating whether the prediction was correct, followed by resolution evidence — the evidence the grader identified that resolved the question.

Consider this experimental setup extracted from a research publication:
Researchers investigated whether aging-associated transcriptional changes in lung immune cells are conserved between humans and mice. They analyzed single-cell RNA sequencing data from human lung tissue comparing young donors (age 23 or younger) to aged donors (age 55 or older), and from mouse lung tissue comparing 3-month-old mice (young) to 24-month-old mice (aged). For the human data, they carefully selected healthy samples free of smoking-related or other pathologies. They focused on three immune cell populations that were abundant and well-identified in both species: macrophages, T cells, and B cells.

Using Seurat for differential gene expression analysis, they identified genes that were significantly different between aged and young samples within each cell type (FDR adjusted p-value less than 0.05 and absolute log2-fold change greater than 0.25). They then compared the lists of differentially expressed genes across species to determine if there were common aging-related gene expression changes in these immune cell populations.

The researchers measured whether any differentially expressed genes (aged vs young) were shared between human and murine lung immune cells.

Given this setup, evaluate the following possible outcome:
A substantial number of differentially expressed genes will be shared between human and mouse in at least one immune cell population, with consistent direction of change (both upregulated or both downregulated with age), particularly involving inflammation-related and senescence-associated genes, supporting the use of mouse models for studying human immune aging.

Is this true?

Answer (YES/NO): NO